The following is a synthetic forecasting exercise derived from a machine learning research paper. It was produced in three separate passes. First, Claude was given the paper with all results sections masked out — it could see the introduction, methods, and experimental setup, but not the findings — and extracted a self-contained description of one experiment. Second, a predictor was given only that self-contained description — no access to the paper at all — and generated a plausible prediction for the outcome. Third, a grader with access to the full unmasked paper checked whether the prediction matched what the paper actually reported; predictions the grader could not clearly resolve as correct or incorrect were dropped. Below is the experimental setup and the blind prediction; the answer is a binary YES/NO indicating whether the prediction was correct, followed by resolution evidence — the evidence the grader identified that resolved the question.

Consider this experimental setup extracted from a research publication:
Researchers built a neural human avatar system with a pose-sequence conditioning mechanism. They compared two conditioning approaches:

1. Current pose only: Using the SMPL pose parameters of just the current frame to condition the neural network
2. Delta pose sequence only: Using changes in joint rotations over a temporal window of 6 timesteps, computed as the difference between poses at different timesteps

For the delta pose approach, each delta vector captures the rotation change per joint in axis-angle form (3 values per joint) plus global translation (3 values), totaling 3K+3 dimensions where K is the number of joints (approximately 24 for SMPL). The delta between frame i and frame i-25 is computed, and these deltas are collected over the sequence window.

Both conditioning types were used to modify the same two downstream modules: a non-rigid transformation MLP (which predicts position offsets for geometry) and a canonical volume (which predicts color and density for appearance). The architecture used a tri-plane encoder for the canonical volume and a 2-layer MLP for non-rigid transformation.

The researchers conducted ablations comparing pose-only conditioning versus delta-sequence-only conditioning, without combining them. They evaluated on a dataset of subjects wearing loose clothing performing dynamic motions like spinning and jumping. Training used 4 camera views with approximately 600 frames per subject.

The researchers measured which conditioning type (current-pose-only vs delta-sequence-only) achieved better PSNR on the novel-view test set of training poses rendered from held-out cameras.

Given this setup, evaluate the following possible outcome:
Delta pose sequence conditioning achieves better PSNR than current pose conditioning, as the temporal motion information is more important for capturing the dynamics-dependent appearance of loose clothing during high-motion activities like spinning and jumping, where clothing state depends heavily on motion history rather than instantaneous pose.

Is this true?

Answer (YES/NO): YES